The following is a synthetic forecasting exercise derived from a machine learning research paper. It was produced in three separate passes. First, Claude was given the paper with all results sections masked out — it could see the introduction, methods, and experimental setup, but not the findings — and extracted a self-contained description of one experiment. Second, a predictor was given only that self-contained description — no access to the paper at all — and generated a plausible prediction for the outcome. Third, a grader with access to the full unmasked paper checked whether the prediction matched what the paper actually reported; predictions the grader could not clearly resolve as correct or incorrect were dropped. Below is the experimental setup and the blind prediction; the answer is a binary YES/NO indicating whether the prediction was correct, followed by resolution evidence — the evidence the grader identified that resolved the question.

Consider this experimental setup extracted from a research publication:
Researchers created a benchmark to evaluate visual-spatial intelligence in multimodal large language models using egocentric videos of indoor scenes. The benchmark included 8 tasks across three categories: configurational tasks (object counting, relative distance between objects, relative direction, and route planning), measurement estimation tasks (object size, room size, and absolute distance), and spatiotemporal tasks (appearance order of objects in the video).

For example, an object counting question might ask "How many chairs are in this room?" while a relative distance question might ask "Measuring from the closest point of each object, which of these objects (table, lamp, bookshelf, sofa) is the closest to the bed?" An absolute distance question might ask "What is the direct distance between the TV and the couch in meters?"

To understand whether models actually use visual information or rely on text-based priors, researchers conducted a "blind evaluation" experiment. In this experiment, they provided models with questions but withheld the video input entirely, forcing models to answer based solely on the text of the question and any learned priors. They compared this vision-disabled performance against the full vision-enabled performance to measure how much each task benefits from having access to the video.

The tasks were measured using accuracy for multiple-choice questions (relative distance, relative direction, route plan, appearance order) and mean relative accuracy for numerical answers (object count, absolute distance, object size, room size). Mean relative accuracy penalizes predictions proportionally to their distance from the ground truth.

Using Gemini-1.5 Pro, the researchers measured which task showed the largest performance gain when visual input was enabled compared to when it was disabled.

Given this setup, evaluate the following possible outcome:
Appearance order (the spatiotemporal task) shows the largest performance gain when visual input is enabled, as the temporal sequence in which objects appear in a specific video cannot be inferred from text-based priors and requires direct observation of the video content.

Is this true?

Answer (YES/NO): NO